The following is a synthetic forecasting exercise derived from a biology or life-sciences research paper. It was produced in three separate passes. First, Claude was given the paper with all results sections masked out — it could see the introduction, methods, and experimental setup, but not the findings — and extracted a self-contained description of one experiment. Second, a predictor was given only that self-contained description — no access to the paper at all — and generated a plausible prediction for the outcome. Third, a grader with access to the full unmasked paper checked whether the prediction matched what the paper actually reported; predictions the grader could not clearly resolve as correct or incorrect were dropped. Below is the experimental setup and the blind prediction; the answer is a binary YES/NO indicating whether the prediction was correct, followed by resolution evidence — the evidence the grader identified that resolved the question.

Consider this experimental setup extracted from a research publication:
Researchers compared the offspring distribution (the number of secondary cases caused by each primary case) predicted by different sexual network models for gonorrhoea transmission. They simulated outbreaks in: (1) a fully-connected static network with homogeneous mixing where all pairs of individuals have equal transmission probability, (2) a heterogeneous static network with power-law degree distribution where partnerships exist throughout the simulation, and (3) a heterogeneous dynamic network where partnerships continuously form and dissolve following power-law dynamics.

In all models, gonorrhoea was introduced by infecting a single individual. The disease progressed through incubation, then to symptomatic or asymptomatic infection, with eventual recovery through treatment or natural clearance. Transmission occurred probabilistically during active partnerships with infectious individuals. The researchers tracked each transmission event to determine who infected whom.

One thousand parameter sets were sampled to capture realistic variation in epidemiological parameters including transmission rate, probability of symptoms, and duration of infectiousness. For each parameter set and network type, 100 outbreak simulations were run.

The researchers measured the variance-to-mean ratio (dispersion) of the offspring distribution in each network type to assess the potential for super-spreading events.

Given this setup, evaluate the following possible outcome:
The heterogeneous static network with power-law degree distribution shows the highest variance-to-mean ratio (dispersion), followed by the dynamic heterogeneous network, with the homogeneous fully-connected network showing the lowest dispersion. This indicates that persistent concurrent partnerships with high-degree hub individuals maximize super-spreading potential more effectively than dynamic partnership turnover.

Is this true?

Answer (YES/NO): YES